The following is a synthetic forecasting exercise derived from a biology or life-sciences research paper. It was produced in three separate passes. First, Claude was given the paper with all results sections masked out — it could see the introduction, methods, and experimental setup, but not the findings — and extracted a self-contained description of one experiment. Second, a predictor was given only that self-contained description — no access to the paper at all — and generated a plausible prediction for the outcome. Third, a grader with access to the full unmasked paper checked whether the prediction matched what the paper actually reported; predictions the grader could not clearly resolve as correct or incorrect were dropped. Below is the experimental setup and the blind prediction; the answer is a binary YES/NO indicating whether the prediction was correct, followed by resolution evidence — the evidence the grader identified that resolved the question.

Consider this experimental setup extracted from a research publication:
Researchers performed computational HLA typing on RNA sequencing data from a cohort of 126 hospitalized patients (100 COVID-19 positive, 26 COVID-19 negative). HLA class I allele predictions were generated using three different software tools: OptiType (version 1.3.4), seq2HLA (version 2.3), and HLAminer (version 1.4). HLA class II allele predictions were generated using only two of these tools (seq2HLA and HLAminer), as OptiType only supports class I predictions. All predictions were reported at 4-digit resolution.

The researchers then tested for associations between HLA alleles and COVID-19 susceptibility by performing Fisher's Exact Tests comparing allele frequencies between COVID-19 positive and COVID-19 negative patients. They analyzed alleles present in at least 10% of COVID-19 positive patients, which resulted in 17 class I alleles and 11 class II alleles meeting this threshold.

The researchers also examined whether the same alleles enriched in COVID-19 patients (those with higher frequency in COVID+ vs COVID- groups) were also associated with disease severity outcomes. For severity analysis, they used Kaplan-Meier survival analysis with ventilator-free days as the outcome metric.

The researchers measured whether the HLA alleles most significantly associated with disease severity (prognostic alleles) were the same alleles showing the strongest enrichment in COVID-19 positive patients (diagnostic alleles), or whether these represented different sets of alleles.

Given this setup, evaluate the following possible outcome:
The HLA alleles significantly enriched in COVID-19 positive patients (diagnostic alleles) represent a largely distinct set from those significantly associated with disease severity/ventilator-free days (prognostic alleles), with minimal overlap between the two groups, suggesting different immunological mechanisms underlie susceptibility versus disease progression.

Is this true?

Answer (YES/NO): YES